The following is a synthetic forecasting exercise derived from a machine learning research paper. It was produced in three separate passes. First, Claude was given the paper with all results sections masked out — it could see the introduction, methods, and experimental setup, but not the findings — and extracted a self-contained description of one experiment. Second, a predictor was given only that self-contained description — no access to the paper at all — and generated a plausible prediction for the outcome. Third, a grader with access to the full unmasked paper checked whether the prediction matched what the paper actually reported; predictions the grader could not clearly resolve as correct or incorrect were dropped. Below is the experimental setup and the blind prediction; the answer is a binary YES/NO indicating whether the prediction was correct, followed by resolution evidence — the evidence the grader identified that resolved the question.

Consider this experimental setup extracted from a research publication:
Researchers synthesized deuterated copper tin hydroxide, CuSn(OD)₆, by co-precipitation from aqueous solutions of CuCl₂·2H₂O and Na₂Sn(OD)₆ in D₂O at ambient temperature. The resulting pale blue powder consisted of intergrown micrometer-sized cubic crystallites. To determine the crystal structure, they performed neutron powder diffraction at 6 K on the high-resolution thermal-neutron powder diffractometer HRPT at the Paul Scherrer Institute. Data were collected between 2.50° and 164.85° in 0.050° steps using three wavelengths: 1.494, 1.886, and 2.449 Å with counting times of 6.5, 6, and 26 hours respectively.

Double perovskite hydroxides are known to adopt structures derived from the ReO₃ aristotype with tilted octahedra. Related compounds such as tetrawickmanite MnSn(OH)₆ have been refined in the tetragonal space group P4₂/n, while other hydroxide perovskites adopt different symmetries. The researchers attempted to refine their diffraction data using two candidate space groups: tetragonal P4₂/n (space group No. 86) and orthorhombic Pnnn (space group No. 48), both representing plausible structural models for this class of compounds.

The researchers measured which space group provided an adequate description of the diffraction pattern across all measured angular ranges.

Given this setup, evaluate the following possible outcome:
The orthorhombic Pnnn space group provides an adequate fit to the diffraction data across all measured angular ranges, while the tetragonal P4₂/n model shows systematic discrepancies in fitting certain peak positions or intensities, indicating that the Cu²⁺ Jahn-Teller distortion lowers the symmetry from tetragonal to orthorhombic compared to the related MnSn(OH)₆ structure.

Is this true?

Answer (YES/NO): NO